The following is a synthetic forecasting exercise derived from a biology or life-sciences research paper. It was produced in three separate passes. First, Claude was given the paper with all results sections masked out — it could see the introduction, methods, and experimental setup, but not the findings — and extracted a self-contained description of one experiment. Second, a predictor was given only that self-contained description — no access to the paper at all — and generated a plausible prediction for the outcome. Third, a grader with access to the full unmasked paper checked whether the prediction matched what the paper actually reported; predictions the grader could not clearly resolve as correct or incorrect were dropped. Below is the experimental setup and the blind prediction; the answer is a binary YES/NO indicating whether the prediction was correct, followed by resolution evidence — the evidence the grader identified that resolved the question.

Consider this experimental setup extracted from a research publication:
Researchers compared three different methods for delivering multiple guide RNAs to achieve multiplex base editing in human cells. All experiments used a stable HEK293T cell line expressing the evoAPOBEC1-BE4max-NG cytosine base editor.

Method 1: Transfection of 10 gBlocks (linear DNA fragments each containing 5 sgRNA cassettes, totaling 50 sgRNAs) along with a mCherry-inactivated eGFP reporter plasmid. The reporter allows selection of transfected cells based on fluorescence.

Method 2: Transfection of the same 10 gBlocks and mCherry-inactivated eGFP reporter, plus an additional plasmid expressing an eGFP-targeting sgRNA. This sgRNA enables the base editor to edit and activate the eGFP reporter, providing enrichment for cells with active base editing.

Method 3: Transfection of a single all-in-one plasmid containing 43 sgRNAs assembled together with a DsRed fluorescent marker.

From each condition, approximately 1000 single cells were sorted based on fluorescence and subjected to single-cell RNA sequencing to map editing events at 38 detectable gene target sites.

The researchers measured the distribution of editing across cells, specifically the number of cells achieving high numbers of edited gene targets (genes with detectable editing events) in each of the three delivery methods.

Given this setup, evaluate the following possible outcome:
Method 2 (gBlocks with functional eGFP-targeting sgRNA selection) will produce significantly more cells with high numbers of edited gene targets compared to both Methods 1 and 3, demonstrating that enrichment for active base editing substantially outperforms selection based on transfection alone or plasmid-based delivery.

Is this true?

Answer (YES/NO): YES